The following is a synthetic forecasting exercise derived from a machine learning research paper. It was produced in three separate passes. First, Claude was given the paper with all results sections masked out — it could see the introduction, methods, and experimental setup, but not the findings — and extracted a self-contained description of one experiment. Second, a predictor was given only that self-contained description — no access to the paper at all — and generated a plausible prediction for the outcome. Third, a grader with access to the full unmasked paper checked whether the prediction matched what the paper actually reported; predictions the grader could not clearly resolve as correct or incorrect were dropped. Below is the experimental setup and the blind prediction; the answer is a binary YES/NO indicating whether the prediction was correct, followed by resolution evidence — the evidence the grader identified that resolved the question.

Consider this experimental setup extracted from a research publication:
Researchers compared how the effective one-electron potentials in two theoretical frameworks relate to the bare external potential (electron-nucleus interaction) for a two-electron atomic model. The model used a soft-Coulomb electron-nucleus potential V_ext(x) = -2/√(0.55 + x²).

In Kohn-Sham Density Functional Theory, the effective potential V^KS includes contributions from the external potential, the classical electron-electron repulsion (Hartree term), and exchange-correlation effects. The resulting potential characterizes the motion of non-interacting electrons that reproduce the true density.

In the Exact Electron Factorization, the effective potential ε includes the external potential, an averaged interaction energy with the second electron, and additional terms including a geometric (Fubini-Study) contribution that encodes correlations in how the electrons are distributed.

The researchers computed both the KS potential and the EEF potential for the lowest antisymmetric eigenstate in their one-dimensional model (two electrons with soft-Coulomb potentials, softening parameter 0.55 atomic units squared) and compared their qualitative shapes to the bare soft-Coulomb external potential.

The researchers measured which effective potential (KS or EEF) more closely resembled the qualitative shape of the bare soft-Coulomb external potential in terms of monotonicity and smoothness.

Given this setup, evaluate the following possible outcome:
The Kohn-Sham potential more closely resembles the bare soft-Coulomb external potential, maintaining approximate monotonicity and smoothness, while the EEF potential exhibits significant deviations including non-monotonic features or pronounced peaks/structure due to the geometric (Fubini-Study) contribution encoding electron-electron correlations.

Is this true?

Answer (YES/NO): YES